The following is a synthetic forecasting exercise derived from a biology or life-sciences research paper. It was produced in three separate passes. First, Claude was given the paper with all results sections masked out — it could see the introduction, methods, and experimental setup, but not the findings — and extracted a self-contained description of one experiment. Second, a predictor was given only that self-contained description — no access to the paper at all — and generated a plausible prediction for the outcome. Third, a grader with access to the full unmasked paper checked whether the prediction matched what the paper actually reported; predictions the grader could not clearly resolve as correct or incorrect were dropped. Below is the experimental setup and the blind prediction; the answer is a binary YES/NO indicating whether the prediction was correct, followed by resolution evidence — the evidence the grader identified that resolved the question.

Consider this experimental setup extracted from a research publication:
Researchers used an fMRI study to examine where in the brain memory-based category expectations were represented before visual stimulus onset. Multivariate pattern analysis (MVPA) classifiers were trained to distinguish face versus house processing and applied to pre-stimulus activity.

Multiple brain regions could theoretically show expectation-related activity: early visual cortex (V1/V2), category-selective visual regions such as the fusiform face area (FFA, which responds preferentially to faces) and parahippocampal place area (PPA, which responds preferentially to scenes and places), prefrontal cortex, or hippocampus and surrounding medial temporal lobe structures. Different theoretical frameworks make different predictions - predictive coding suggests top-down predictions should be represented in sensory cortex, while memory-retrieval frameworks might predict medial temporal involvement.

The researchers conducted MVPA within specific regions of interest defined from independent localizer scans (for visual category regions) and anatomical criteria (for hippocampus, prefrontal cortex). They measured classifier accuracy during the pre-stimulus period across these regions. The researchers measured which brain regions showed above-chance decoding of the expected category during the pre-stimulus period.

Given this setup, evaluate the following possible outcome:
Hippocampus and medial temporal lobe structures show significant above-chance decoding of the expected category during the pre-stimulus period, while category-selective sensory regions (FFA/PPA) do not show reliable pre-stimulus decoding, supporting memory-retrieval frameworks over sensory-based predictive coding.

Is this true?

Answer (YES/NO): NO